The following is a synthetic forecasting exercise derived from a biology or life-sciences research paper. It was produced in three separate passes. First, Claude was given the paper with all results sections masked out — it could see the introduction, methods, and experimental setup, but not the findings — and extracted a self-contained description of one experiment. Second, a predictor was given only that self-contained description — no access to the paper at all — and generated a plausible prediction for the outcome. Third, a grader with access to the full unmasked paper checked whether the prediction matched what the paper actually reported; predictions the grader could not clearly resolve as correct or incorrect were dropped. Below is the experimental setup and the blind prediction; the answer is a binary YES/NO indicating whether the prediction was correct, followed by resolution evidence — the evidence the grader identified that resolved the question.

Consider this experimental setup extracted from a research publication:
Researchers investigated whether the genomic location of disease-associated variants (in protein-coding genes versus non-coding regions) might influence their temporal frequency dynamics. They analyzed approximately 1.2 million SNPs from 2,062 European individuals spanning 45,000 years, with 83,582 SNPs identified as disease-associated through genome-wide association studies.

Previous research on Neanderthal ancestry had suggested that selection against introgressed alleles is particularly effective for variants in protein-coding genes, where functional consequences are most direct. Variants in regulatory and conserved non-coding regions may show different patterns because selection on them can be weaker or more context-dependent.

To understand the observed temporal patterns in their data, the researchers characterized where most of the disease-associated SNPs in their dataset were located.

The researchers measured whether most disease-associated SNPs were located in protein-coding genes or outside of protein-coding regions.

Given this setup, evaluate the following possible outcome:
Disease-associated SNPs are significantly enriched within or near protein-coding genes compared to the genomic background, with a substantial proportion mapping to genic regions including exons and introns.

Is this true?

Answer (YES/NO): NO